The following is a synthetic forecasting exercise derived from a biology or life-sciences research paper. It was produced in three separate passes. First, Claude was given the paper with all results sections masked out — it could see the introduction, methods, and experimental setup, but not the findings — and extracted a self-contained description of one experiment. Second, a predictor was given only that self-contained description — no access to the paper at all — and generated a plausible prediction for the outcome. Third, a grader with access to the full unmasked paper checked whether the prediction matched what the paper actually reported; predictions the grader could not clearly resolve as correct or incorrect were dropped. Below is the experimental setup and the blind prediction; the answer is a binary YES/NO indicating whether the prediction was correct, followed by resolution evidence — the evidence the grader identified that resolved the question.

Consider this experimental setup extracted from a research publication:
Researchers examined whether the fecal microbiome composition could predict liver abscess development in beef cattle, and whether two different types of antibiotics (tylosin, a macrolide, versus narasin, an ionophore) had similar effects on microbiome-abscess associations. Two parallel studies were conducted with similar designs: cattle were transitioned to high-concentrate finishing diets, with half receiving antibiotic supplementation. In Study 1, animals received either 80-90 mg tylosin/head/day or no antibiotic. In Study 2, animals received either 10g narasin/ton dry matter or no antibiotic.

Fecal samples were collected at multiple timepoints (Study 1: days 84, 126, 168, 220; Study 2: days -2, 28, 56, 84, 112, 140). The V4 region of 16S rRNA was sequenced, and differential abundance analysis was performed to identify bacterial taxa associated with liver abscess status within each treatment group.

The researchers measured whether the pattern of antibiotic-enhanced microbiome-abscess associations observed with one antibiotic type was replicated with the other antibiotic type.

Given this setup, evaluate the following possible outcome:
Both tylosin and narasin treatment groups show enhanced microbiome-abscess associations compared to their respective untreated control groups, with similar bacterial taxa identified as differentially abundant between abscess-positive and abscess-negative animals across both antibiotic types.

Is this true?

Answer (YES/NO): NO